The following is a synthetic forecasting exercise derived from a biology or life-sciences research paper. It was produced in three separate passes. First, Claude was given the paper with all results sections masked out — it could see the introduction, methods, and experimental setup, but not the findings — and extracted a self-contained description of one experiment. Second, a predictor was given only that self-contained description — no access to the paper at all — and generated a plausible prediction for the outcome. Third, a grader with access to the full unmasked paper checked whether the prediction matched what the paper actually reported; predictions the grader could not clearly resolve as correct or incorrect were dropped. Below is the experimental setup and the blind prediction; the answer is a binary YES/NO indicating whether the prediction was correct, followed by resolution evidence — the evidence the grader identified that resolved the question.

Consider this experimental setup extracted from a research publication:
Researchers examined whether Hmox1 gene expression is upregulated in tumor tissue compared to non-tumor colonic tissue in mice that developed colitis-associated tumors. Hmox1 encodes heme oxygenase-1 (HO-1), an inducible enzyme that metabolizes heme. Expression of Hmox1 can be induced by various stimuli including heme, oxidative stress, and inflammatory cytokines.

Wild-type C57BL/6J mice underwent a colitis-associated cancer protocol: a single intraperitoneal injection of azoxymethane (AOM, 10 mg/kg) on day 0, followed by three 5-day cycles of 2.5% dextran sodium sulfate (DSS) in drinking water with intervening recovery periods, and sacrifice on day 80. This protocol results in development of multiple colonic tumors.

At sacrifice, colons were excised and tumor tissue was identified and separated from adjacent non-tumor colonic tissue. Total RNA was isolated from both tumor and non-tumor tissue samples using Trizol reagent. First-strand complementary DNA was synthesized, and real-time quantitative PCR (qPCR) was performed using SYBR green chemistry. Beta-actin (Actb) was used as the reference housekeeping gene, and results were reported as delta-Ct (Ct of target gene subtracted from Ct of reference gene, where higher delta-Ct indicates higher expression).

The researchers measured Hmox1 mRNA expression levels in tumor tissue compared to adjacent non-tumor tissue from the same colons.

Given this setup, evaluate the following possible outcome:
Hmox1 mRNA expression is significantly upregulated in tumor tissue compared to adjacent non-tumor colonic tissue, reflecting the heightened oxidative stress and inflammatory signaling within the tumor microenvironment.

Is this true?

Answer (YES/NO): YES